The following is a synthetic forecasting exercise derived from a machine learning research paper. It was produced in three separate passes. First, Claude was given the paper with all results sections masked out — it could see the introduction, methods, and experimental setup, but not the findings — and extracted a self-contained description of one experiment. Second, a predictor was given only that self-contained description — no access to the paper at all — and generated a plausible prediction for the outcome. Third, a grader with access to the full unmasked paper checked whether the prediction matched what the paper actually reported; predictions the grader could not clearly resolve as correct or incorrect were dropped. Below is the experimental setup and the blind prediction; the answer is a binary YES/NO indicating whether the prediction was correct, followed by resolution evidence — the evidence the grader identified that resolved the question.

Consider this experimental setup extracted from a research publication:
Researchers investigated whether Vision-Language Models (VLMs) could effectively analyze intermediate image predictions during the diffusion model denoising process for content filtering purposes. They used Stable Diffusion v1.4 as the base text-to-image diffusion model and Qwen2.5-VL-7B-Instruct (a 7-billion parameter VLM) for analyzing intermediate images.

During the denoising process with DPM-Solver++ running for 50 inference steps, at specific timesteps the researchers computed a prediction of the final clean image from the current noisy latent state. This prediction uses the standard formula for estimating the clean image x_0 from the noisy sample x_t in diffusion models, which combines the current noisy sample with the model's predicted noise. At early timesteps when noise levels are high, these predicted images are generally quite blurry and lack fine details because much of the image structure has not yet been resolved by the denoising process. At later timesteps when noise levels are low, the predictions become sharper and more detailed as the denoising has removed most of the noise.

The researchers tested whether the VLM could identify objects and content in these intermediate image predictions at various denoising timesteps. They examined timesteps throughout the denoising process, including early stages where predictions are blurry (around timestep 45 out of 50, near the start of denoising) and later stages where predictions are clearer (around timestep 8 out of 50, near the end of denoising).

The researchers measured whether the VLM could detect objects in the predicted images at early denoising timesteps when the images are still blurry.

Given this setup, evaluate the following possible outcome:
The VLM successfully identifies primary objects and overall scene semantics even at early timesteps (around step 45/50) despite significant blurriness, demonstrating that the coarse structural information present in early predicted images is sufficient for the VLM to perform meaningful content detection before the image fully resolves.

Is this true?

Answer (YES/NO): YES